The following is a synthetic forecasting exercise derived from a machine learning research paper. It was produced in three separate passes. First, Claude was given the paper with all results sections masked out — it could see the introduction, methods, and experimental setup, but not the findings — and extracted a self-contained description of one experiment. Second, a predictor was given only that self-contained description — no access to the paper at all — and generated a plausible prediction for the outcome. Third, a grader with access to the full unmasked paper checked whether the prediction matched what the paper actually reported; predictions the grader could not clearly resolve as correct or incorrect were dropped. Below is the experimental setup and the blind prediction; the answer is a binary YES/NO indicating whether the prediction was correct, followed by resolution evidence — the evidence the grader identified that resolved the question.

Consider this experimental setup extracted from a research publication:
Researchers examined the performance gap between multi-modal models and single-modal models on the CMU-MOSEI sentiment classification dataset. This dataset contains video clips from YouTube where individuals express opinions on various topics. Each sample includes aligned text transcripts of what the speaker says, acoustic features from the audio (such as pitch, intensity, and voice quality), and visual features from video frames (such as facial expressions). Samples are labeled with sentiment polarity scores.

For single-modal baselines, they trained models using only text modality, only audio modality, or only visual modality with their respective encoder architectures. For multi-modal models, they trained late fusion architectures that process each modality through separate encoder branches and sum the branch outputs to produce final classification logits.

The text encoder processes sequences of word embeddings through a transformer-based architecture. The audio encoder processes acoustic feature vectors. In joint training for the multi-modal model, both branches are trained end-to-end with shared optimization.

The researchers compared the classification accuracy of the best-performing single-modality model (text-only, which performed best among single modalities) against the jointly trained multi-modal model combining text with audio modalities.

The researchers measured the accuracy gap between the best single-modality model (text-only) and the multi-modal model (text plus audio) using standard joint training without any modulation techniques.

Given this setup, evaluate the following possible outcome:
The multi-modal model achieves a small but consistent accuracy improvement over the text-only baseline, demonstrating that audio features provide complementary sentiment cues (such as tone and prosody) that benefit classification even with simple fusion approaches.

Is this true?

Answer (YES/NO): YES